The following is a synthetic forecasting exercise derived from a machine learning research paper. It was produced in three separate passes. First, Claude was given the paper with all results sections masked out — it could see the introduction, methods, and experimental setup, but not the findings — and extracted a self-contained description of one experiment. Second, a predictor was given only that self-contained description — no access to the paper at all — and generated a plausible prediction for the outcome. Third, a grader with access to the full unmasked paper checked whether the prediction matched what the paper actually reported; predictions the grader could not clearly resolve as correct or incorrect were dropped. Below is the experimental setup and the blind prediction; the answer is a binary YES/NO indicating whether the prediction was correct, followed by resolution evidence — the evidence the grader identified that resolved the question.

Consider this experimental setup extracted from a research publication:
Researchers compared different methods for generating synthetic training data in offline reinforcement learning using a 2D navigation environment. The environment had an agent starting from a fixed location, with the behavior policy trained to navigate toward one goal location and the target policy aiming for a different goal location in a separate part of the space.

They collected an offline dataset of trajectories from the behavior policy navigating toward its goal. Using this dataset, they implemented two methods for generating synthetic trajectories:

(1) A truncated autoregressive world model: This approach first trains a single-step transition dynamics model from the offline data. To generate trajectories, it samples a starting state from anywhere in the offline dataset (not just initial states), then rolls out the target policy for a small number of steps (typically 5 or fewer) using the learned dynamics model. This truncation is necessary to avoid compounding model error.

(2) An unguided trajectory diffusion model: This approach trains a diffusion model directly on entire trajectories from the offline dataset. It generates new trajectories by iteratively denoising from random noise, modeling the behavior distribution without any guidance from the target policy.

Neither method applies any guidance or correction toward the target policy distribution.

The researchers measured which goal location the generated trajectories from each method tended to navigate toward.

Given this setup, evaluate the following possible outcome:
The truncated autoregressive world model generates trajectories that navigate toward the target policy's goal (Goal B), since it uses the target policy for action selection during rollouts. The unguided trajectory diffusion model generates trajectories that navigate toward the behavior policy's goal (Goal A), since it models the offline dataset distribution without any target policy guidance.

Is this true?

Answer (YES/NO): NO